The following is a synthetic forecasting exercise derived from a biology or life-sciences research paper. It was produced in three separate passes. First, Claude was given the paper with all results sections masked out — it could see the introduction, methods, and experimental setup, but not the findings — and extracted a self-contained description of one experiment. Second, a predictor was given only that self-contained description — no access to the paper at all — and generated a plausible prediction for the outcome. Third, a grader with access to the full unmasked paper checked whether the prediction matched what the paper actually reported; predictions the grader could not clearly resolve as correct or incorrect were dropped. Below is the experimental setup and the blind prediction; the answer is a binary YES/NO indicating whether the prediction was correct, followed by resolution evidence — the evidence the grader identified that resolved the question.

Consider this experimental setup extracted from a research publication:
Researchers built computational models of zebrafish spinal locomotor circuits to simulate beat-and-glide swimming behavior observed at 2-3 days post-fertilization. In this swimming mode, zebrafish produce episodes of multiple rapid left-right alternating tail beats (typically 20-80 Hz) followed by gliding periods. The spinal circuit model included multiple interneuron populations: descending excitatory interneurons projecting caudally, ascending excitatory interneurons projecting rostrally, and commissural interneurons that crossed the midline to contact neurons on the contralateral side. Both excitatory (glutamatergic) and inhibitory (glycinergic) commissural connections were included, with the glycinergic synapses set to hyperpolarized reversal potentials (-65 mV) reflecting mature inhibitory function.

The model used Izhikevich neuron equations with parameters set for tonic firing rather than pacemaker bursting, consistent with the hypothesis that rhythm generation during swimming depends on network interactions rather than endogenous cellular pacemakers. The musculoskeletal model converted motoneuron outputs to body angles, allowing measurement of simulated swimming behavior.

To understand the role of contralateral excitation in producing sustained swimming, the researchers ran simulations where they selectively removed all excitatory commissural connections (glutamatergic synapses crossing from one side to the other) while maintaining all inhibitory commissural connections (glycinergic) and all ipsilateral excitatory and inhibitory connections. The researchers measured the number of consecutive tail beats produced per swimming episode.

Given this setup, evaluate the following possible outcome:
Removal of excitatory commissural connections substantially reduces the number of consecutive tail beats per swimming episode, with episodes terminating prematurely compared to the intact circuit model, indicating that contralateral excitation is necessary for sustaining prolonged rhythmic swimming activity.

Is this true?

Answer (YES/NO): YES